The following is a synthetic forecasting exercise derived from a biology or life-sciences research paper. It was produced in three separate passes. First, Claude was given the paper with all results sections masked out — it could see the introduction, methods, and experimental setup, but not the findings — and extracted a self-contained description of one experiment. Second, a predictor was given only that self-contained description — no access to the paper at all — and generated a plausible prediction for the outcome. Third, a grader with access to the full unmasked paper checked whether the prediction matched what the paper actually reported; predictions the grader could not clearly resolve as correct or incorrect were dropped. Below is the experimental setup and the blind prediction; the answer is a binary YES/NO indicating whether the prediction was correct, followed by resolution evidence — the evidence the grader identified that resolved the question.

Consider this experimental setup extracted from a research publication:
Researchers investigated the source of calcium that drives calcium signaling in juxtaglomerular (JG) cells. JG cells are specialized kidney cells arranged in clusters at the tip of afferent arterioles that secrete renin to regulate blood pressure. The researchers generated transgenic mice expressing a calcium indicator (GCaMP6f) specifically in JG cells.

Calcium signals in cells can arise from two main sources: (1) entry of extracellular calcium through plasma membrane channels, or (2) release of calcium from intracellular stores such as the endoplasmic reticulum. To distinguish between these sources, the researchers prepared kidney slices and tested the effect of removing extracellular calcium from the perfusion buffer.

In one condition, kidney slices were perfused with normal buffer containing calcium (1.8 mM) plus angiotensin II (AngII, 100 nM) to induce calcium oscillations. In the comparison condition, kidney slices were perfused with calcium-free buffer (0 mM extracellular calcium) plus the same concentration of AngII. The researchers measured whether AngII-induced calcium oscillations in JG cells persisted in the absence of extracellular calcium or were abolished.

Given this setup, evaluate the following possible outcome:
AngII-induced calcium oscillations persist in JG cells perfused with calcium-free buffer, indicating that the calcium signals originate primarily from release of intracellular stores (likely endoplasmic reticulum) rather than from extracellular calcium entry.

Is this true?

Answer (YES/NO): NO